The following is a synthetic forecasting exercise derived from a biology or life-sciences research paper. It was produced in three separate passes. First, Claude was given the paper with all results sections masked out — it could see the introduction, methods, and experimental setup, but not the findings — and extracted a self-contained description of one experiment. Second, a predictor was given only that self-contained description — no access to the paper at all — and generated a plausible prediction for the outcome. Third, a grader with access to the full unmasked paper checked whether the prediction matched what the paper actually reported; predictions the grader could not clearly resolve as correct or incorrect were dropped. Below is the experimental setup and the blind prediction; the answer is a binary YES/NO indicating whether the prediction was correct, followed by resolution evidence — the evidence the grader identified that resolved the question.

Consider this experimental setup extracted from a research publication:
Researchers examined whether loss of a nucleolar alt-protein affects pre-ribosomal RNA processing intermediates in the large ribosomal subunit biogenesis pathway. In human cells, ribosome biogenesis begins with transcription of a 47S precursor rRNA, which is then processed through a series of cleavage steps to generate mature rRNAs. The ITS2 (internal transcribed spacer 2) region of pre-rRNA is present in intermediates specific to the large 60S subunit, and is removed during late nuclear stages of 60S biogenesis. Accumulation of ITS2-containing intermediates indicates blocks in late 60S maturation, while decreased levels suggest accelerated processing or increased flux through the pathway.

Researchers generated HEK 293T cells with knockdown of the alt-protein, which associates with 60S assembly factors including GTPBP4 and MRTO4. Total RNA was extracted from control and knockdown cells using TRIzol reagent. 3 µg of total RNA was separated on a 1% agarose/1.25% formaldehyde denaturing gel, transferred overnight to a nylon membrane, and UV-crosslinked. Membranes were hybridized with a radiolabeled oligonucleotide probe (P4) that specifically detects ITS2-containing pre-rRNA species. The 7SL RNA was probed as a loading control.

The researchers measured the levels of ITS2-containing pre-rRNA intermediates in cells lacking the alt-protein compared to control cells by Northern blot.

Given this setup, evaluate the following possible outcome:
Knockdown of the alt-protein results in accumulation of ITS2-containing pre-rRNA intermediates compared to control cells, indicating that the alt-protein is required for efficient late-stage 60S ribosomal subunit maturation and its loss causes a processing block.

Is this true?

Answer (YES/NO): NO